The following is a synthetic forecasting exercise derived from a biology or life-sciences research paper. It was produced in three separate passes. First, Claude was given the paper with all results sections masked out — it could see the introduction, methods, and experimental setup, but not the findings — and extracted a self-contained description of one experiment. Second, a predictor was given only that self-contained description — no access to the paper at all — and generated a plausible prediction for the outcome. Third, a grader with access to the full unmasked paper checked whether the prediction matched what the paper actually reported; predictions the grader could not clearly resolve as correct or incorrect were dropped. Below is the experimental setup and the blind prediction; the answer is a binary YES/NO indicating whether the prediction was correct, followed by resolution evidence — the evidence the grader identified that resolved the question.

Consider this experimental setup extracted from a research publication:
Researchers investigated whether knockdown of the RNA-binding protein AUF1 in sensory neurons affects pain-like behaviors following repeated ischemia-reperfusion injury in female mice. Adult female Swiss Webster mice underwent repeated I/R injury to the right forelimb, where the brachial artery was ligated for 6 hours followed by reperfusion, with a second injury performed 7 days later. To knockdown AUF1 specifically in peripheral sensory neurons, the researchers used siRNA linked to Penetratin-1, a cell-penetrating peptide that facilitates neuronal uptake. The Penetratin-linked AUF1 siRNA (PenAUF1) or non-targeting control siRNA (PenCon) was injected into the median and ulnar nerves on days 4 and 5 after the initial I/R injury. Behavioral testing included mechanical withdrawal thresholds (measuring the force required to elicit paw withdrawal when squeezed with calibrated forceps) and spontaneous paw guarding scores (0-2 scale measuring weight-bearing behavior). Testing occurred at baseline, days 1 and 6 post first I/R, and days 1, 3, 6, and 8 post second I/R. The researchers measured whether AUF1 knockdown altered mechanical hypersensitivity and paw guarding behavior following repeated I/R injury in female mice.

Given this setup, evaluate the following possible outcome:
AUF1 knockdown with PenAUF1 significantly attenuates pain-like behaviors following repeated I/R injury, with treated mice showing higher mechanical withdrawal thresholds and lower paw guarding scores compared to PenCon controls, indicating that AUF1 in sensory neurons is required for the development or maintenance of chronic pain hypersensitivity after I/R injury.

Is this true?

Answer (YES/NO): YES